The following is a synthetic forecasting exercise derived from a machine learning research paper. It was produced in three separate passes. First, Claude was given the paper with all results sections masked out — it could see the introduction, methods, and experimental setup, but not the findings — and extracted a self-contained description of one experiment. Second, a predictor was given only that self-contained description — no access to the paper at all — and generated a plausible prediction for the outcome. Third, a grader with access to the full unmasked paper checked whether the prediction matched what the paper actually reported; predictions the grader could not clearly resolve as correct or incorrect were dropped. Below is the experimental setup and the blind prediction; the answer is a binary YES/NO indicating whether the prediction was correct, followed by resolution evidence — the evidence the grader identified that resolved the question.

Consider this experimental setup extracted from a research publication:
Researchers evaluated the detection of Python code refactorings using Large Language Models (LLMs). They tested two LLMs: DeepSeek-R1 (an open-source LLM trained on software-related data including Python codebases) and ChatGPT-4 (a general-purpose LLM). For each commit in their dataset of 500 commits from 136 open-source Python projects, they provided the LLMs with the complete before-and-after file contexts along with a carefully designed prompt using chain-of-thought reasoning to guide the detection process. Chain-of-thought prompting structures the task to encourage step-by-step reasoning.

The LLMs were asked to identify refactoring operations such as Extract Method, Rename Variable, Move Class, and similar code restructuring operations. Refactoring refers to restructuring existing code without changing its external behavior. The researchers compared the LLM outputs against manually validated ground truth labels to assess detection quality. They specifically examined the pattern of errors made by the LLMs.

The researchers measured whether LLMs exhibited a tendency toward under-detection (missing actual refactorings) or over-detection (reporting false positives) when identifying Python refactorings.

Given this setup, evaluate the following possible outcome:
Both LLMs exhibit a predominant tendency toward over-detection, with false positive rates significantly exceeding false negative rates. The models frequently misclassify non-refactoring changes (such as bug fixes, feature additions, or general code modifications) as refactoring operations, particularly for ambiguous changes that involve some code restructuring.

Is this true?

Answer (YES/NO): NO